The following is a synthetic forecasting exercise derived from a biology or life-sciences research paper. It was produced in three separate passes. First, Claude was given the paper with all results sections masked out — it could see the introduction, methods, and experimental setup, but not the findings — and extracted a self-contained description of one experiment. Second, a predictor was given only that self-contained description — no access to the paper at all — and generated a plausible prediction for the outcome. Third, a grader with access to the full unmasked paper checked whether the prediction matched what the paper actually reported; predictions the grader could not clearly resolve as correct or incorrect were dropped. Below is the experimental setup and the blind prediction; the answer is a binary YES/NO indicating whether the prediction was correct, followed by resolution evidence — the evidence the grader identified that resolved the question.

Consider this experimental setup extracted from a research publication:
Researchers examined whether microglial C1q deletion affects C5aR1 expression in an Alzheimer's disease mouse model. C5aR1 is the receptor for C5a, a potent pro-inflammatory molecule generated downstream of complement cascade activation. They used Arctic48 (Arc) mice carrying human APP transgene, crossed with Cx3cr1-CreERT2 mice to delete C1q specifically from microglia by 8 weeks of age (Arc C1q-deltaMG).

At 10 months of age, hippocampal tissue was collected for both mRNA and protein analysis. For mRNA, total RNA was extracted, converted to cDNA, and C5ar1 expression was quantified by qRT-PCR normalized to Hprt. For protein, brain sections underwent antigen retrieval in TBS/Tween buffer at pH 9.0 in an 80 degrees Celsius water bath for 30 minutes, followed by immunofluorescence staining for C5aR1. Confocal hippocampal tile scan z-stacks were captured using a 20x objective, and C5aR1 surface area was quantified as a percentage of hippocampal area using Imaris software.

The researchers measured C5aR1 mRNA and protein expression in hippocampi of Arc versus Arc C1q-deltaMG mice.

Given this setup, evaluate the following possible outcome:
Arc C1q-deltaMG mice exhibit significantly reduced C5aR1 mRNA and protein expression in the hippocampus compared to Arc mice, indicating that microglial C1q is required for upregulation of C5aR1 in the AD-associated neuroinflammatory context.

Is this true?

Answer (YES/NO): NO